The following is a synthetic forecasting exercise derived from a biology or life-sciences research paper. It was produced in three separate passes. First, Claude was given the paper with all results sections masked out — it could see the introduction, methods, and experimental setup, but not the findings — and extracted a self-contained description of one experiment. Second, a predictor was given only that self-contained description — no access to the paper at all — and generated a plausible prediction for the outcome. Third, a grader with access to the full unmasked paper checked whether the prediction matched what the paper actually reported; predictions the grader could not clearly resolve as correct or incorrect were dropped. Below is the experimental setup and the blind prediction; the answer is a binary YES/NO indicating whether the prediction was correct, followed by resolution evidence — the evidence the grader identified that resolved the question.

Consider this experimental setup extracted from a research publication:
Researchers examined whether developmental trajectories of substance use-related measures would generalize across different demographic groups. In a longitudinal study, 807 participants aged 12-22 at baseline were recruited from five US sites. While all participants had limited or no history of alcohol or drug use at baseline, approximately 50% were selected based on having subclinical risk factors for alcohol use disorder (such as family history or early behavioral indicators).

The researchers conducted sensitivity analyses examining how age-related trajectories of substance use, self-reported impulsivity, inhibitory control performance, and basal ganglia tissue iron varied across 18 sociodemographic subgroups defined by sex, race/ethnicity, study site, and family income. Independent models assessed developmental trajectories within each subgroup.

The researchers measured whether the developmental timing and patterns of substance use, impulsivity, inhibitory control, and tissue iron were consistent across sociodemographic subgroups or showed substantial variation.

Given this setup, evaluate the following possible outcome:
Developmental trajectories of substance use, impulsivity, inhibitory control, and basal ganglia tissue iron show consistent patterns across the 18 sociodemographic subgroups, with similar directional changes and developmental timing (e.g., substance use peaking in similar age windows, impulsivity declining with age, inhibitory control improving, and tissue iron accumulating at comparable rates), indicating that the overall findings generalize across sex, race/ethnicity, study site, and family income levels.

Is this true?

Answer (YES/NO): YES